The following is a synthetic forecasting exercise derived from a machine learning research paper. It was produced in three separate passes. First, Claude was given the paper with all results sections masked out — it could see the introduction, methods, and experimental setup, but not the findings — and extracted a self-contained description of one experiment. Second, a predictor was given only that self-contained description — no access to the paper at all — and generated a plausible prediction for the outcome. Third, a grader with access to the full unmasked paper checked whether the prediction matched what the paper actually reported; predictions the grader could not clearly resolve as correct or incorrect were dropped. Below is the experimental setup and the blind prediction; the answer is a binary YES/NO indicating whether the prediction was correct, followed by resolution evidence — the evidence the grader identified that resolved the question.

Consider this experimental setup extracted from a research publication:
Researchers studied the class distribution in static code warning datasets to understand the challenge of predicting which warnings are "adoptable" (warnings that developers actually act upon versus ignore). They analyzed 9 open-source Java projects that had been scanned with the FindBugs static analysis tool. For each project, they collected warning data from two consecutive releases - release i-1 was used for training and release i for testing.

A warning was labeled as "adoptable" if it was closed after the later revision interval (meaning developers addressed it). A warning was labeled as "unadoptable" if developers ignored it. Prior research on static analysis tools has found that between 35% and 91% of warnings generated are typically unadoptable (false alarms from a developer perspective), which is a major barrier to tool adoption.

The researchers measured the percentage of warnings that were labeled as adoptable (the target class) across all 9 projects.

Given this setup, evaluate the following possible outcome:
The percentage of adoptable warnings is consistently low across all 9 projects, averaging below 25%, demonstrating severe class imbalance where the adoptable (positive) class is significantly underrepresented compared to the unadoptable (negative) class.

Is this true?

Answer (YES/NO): NO